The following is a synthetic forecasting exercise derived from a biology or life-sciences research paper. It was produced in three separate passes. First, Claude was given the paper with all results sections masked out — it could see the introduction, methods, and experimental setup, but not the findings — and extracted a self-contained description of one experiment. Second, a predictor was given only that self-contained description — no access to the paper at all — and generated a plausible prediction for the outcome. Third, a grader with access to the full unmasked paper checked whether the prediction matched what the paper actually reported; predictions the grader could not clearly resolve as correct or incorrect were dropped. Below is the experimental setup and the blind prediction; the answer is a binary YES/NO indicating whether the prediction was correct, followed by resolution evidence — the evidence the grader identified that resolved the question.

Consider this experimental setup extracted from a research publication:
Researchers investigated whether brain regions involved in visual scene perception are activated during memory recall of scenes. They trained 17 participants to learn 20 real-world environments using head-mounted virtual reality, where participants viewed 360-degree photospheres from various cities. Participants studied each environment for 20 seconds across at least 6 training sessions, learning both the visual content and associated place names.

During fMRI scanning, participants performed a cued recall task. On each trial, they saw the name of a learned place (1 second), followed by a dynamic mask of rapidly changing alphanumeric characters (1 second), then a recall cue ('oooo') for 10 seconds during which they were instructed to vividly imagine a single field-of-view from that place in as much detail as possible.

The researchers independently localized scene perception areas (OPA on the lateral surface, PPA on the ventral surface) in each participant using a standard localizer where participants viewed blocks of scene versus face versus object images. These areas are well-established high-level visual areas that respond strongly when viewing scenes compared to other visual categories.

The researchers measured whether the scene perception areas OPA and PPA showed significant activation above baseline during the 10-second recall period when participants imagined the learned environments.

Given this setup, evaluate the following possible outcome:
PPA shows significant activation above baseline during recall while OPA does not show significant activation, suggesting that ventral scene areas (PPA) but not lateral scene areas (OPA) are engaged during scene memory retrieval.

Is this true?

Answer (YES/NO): NO